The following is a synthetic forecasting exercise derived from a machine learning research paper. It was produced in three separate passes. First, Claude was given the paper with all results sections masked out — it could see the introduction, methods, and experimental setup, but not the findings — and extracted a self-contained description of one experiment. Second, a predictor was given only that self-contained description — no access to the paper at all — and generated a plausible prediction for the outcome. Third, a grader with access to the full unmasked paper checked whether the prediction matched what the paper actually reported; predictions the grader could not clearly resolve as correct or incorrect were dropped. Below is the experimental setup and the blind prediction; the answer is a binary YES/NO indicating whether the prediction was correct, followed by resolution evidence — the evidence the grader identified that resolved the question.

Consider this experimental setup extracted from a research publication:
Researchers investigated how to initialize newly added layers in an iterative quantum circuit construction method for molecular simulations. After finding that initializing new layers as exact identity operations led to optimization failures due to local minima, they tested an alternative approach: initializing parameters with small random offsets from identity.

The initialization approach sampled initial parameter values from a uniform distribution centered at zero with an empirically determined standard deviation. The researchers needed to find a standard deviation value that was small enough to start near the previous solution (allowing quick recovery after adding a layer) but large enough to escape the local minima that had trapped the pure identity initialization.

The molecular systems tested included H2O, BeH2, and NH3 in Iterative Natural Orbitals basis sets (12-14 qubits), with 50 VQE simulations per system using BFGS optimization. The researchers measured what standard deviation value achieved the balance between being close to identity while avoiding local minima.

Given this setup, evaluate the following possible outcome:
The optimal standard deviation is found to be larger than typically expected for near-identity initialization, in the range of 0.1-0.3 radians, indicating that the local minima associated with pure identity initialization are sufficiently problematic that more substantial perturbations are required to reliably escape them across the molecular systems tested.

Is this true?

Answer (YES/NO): YES